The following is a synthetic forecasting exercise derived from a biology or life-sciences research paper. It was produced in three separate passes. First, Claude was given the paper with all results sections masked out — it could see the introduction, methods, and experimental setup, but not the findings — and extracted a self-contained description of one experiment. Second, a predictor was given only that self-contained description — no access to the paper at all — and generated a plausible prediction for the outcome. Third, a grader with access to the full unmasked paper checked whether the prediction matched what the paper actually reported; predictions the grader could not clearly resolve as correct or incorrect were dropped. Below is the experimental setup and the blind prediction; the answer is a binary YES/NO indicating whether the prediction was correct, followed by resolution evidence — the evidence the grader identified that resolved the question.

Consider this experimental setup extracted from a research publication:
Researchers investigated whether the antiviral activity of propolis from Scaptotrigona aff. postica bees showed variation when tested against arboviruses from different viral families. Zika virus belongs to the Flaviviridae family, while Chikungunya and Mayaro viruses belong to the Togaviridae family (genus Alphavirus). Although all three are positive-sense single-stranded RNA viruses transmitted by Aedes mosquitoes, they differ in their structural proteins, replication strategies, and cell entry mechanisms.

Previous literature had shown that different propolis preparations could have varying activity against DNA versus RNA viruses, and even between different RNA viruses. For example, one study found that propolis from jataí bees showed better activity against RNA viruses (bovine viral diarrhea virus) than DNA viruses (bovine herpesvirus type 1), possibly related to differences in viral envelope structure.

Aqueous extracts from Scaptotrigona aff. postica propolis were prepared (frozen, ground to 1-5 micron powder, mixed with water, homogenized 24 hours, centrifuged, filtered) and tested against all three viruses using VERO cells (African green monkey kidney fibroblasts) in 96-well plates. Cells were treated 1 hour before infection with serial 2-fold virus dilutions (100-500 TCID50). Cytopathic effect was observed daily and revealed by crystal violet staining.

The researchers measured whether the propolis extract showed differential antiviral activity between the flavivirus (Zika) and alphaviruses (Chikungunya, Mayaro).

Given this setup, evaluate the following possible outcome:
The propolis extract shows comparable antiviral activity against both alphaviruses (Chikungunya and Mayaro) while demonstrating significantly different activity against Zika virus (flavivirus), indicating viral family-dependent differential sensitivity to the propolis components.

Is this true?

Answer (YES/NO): NO